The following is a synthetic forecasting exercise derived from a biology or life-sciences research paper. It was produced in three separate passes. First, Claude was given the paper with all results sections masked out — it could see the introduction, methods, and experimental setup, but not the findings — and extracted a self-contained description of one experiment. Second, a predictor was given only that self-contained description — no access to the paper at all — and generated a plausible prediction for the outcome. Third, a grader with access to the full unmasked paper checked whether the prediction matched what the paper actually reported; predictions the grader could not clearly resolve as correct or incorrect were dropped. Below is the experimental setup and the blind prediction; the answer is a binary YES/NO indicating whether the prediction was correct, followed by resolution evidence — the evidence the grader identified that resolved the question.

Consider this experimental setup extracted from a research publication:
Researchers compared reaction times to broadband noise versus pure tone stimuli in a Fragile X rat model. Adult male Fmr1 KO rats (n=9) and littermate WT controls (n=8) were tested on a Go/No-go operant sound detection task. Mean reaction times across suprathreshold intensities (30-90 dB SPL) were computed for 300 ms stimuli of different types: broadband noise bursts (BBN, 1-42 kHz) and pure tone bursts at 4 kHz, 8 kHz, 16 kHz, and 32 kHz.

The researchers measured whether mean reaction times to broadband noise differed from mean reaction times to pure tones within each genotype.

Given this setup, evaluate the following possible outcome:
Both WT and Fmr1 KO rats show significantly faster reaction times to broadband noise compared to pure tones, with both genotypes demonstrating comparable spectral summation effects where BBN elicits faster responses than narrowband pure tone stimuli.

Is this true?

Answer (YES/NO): NO